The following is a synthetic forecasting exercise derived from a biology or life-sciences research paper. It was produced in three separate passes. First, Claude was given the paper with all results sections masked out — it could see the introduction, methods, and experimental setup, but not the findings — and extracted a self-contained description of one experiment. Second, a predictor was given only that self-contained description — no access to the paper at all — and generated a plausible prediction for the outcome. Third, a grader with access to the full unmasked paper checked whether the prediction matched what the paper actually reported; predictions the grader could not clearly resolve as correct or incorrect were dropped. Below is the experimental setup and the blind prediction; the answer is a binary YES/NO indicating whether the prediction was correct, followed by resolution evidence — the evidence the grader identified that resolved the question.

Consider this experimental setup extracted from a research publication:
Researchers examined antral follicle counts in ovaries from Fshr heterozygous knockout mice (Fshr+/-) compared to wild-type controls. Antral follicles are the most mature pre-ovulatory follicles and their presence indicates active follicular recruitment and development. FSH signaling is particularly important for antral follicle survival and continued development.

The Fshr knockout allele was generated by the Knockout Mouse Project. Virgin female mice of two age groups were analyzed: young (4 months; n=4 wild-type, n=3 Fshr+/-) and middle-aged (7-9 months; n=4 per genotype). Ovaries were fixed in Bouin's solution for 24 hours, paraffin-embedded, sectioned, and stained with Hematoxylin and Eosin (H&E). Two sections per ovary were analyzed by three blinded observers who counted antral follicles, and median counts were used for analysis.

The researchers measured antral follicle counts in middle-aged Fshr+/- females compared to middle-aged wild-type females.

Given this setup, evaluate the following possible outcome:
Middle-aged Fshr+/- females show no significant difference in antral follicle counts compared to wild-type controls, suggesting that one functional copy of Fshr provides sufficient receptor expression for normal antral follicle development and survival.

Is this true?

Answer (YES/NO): YES